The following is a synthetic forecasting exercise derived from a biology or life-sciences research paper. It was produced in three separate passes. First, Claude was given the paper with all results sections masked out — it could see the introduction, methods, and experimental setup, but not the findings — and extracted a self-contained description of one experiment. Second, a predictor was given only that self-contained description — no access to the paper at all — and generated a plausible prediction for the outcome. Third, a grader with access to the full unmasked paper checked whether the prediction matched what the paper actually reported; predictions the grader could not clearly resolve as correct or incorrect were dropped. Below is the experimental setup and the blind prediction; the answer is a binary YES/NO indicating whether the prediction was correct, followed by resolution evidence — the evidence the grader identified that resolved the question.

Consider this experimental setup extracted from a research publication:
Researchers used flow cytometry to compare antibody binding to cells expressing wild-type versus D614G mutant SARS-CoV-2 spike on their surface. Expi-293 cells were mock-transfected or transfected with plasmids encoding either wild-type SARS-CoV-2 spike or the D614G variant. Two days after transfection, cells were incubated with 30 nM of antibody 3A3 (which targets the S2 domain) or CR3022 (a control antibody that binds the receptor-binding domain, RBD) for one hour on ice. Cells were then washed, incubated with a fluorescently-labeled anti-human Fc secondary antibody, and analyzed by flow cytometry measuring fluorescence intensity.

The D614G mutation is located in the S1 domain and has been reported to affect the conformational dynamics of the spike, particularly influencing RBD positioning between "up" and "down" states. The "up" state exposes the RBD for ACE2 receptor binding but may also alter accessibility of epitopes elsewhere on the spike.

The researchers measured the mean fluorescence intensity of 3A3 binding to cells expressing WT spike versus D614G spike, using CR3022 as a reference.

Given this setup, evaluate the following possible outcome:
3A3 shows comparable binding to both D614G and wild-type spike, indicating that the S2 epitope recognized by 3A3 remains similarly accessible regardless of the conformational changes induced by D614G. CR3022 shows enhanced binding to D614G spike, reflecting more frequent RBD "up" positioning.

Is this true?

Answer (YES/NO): NO